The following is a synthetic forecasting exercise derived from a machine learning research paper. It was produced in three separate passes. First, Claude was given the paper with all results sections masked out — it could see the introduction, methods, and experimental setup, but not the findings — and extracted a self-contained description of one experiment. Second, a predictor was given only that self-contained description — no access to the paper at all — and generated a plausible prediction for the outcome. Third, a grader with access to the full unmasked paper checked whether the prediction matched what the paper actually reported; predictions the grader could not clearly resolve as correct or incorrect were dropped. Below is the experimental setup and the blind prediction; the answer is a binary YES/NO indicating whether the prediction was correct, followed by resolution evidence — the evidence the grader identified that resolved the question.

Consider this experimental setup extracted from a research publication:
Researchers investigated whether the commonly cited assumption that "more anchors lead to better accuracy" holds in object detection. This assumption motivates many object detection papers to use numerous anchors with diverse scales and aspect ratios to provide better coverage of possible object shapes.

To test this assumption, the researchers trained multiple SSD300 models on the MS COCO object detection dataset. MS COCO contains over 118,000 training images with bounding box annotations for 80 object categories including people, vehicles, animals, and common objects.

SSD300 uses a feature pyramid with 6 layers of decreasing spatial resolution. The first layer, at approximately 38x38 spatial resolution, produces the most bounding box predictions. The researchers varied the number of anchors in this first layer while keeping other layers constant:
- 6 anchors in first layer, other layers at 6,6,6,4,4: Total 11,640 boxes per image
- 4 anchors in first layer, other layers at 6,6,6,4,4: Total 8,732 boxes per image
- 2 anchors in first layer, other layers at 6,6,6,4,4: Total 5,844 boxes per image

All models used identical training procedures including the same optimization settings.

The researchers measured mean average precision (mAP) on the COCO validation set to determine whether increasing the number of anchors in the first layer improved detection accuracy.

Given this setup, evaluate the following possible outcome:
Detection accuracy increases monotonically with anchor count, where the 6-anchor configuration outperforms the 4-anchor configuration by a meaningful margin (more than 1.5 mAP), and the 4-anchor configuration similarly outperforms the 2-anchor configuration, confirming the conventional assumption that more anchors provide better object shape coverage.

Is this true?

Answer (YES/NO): NO